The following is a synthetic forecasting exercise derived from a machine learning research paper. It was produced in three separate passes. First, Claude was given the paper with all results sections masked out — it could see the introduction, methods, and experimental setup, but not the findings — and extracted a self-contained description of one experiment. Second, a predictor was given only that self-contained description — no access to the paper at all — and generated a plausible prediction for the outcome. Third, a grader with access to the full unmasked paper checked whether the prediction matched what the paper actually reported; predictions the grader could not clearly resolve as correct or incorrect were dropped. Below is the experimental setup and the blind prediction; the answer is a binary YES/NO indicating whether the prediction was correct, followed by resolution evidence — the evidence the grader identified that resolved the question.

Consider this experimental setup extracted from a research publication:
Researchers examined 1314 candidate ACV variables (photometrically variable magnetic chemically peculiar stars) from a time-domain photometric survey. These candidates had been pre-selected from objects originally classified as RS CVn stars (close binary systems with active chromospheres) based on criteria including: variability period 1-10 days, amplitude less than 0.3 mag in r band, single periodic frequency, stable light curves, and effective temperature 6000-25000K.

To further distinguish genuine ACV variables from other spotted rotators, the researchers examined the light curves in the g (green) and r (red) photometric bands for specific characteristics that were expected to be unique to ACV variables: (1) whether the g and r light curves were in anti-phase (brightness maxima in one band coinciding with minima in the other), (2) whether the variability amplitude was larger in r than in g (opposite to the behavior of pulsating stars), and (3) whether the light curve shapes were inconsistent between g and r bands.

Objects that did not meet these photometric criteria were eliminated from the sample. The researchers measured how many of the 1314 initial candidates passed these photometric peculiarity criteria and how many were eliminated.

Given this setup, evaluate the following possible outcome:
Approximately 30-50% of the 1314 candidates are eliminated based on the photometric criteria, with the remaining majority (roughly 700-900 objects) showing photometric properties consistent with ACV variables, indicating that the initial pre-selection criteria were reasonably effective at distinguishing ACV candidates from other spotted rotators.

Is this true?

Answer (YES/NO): NO